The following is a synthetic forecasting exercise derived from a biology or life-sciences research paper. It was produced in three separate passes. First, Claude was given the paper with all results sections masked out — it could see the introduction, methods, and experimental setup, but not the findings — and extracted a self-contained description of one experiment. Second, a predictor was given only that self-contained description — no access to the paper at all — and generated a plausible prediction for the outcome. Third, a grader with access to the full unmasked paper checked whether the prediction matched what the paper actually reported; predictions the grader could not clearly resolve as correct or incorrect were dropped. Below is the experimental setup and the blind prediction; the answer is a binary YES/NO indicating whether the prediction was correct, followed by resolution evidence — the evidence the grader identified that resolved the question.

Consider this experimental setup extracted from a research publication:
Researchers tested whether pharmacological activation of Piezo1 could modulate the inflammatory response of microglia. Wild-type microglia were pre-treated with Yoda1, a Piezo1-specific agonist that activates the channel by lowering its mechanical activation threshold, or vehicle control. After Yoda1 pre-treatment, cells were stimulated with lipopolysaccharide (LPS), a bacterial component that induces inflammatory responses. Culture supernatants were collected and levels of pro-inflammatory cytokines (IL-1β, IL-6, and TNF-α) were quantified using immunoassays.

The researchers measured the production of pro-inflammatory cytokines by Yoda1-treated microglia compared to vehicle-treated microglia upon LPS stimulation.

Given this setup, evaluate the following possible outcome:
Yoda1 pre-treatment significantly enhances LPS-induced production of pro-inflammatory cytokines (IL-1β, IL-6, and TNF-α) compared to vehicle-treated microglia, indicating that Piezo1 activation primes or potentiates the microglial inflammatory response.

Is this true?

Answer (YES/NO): YES